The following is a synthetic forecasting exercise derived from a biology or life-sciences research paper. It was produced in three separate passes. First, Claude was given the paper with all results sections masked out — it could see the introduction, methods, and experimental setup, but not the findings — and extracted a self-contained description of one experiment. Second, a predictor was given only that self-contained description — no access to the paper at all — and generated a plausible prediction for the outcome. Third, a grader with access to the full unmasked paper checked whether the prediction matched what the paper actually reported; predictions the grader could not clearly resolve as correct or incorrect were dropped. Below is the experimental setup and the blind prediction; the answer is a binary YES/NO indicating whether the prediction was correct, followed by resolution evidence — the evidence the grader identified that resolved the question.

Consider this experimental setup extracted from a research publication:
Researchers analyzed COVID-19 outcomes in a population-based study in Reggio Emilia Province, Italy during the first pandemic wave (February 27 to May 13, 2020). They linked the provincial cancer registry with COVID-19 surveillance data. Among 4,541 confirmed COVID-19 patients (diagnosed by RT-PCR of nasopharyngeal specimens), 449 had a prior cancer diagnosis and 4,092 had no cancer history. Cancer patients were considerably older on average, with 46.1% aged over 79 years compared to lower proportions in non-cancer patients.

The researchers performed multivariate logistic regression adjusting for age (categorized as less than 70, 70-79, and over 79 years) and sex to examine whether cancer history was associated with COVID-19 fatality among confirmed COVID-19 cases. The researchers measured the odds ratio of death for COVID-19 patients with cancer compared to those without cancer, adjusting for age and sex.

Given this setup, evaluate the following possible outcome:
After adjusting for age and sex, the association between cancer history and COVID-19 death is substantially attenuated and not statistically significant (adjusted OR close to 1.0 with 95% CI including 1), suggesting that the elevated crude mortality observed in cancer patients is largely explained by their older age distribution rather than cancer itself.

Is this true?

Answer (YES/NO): NO